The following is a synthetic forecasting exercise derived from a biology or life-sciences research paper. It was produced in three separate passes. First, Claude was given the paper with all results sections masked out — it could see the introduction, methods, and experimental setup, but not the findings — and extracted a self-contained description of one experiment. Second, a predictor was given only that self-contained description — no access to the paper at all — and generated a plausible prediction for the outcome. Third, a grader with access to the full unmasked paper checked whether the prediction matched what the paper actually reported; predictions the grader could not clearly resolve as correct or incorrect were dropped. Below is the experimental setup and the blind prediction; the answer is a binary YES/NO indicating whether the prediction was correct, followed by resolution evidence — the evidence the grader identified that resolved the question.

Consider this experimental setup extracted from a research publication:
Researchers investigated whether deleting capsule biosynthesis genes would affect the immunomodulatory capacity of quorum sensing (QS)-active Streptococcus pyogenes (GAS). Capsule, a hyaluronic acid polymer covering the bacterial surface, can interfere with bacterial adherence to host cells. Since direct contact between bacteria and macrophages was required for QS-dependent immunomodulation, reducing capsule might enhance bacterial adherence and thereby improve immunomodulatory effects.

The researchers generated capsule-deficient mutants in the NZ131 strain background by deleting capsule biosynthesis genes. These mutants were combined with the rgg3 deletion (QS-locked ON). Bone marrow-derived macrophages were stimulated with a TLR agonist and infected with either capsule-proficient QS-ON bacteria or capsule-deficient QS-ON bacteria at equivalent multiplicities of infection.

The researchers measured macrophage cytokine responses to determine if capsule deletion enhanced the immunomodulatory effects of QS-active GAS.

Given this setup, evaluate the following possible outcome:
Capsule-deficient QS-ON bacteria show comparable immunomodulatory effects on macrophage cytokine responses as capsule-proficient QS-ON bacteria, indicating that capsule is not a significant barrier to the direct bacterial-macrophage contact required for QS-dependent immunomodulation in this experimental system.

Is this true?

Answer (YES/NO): YES